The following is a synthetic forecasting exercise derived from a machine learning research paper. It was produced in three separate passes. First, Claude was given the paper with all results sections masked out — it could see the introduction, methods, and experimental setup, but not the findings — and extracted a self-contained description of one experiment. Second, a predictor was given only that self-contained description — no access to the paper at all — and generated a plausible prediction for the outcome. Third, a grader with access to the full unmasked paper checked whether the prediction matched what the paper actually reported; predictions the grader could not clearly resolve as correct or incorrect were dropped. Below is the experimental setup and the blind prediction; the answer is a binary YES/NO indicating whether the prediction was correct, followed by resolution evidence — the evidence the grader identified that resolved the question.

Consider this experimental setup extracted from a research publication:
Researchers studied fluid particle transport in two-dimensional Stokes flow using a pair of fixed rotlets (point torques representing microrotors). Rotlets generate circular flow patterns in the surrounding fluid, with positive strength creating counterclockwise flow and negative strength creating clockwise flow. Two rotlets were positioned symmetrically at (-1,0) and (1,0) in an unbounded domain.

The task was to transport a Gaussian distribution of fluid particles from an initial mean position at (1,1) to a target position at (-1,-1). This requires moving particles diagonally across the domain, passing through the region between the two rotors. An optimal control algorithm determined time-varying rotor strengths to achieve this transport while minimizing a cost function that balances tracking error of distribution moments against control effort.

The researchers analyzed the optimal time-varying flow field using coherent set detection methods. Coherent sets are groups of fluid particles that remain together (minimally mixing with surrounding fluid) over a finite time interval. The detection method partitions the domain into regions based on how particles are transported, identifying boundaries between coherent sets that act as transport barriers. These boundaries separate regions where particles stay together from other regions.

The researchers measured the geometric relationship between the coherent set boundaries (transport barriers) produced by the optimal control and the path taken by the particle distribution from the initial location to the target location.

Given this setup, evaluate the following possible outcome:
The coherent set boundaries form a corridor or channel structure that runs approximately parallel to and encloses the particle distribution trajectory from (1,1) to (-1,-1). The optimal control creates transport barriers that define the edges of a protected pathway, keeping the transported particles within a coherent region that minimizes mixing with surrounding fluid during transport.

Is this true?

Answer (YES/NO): NO